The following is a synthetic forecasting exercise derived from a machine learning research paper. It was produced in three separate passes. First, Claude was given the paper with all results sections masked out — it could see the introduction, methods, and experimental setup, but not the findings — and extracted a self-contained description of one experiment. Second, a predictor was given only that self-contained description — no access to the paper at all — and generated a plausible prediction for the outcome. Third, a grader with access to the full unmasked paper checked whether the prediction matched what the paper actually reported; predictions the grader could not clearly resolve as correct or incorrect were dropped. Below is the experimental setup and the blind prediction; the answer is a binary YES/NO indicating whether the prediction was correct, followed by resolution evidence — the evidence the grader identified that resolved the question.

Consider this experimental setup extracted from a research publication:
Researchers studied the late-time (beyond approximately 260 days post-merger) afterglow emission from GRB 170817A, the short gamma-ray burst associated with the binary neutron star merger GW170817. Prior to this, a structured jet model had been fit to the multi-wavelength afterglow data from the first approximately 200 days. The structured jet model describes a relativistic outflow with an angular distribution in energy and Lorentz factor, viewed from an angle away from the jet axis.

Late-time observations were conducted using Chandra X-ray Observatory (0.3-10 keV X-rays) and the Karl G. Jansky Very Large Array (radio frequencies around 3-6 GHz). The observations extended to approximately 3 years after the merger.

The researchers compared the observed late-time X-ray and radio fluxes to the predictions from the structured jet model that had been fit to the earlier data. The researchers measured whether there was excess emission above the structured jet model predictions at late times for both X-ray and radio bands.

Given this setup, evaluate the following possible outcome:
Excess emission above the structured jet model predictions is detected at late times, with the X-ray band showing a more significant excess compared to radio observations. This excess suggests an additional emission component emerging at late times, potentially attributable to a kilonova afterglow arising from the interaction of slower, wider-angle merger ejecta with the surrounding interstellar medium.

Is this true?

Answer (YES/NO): YES